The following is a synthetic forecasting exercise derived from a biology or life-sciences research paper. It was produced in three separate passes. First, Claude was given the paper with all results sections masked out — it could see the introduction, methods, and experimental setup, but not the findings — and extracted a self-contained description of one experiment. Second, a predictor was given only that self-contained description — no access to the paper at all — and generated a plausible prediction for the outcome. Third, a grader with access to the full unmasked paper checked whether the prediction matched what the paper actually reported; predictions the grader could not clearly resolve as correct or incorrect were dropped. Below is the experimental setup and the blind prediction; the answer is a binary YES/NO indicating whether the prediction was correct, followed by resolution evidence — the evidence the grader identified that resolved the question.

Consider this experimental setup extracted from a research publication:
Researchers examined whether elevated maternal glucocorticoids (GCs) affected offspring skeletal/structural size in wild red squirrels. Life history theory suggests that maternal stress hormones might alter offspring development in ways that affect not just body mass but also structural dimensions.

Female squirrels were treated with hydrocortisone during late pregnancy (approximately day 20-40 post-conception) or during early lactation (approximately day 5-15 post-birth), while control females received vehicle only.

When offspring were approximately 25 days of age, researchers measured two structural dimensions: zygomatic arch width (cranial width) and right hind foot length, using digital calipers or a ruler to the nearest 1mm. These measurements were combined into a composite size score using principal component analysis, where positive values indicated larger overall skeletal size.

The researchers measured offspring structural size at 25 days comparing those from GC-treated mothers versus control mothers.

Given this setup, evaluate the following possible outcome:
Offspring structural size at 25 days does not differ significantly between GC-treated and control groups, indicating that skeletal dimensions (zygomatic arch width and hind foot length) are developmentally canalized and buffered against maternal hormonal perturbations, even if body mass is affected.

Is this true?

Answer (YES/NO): YES